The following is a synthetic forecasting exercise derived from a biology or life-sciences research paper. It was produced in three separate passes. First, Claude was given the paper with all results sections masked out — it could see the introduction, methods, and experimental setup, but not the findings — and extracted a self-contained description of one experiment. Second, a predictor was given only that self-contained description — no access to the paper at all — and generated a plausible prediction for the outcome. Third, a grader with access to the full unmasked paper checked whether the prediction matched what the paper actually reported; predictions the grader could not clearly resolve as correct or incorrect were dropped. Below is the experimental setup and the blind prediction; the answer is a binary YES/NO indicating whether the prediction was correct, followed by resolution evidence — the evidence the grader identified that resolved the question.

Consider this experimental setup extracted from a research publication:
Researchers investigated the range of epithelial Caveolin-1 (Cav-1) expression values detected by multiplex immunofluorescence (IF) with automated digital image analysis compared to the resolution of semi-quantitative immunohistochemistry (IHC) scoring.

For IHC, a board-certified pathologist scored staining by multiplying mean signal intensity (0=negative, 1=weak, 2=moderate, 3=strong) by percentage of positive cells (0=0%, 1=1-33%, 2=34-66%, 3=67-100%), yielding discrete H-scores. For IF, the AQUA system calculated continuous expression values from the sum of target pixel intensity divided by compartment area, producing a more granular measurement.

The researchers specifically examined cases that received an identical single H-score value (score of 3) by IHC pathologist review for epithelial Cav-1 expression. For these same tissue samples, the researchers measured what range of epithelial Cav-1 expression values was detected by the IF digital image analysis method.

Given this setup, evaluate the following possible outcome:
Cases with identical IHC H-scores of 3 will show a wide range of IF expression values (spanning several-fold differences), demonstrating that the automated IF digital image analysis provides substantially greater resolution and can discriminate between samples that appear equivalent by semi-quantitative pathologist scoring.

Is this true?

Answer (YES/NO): YES